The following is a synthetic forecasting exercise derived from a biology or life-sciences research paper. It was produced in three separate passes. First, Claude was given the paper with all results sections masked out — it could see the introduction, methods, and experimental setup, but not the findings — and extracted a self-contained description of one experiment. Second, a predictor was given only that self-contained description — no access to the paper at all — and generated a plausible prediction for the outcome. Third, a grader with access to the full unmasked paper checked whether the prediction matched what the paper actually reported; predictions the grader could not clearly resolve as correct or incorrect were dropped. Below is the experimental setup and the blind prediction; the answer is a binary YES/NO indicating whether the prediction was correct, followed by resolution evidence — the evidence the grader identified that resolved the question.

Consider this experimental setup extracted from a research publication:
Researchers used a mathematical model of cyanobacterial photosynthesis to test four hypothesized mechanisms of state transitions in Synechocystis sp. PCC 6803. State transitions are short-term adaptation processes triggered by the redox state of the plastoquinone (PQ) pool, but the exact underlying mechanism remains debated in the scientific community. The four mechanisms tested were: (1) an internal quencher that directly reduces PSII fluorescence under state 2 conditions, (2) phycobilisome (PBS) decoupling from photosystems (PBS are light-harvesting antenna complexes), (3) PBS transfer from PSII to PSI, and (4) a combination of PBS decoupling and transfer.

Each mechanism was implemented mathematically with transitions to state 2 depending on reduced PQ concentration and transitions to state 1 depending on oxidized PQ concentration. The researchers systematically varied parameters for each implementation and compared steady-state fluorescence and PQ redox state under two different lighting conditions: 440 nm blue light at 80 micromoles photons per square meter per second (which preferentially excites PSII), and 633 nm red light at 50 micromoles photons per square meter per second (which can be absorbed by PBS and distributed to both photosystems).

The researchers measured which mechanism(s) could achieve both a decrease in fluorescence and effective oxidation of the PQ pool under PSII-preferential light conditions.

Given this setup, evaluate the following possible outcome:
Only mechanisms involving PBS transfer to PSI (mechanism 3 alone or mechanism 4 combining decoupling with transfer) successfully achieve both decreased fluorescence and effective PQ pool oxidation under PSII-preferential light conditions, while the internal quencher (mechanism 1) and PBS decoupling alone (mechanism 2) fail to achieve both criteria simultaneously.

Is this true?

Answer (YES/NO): NO